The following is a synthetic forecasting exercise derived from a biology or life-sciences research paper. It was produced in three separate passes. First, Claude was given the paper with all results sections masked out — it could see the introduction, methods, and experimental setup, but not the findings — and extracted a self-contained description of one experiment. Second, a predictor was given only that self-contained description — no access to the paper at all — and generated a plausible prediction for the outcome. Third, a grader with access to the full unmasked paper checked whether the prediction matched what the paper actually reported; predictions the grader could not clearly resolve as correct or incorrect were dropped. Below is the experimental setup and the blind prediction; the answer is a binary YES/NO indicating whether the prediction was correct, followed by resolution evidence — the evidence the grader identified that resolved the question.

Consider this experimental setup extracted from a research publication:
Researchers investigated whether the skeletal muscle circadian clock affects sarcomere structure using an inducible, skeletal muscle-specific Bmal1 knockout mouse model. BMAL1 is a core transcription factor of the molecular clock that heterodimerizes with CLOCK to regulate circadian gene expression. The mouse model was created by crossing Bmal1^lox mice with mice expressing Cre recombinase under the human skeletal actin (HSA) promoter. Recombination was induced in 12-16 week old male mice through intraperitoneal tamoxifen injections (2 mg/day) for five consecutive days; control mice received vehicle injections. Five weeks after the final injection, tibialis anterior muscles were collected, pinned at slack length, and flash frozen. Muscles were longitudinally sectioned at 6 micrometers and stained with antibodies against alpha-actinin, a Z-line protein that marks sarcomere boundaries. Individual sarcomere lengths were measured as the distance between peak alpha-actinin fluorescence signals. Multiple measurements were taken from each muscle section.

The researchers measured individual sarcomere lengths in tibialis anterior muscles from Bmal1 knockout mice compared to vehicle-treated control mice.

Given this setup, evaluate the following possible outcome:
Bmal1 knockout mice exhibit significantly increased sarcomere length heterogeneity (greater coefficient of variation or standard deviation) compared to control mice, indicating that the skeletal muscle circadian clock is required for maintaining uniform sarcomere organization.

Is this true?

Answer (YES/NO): YES